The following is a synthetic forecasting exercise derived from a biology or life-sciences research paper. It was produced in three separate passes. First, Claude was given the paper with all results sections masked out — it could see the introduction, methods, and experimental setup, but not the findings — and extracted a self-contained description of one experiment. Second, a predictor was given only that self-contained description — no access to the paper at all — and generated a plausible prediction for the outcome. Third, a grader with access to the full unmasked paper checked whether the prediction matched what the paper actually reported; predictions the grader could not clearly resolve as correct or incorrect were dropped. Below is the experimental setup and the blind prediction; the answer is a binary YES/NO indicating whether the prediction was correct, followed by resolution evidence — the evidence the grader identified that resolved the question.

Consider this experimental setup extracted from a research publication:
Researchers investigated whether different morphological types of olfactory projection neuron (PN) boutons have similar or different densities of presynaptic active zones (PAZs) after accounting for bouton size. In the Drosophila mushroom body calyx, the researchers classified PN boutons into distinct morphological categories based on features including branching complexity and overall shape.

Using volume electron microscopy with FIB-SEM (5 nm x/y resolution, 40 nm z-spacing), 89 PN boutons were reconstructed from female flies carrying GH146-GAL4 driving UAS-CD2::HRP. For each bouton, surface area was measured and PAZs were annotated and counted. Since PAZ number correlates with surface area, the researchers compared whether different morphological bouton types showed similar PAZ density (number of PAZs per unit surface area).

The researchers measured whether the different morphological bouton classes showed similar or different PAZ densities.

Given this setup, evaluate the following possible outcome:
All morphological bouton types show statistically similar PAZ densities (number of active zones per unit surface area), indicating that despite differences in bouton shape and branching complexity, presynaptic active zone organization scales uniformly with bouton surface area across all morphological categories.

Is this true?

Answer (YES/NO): YES